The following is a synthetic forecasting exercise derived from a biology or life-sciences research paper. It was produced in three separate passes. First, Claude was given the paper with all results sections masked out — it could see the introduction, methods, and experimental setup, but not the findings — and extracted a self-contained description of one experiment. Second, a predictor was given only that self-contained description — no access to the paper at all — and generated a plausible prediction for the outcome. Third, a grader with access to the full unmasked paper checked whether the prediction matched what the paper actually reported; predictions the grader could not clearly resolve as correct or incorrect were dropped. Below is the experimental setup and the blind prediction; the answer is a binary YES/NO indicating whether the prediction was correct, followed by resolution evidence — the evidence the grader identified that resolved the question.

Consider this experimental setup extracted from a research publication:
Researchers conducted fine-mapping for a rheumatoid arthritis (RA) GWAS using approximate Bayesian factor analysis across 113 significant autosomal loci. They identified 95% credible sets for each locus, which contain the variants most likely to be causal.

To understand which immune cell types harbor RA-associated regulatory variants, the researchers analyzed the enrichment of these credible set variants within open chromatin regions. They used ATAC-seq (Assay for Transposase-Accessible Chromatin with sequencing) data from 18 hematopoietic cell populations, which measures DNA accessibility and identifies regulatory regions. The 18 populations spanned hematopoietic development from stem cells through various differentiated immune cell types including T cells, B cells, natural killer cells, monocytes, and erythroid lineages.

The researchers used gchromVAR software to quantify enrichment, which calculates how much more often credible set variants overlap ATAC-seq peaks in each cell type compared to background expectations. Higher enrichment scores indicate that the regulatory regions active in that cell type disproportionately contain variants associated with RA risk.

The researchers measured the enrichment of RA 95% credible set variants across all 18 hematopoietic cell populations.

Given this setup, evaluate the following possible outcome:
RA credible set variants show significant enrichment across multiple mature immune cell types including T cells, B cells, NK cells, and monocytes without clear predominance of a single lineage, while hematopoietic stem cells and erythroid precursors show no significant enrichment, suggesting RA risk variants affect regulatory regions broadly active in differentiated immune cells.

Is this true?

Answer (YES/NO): NO